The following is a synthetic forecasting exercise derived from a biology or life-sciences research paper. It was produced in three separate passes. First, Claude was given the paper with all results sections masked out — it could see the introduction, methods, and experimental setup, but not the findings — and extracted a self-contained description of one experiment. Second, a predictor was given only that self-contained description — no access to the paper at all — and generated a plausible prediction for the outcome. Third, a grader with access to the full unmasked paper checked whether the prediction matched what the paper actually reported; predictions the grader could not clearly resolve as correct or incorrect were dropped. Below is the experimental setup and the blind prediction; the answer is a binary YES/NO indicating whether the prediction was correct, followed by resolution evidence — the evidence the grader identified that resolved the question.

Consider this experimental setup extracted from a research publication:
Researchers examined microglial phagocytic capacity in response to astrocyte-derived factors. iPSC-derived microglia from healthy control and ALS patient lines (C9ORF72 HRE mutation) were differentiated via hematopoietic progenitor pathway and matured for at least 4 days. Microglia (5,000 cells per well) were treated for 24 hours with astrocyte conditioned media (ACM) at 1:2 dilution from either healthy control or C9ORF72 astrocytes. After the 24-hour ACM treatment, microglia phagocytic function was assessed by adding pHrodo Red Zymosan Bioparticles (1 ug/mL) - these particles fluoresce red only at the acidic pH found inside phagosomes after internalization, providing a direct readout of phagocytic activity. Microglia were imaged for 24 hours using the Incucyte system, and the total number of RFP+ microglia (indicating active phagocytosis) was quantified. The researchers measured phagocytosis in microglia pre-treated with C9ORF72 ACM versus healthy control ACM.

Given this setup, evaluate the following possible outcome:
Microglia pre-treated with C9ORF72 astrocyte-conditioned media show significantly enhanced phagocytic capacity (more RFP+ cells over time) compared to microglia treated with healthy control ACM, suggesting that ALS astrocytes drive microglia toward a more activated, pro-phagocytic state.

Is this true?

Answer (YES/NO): NO